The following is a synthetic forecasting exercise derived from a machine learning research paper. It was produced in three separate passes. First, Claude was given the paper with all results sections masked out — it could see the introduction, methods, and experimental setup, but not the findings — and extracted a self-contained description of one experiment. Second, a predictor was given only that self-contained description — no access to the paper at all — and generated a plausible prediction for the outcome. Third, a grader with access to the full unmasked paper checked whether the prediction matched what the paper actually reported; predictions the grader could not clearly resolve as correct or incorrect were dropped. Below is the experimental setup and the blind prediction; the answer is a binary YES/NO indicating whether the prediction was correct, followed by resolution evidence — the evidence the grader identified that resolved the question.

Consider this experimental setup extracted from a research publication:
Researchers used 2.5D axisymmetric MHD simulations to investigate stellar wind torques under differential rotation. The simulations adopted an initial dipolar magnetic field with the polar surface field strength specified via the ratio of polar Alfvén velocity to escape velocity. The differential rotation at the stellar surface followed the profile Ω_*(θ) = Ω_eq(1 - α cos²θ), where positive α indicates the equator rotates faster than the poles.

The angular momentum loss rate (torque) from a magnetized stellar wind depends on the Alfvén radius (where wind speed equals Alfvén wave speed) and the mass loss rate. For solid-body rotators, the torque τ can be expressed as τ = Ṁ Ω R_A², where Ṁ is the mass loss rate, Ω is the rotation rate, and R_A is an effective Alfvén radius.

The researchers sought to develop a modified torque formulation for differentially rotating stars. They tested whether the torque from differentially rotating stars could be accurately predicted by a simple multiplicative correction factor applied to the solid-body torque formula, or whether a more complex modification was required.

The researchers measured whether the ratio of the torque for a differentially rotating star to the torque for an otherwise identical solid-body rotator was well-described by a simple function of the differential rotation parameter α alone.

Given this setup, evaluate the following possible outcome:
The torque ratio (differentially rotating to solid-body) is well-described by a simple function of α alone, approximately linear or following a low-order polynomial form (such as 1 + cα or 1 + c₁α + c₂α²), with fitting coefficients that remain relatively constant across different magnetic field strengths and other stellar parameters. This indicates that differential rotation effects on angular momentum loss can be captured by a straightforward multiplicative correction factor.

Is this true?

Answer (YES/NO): NO